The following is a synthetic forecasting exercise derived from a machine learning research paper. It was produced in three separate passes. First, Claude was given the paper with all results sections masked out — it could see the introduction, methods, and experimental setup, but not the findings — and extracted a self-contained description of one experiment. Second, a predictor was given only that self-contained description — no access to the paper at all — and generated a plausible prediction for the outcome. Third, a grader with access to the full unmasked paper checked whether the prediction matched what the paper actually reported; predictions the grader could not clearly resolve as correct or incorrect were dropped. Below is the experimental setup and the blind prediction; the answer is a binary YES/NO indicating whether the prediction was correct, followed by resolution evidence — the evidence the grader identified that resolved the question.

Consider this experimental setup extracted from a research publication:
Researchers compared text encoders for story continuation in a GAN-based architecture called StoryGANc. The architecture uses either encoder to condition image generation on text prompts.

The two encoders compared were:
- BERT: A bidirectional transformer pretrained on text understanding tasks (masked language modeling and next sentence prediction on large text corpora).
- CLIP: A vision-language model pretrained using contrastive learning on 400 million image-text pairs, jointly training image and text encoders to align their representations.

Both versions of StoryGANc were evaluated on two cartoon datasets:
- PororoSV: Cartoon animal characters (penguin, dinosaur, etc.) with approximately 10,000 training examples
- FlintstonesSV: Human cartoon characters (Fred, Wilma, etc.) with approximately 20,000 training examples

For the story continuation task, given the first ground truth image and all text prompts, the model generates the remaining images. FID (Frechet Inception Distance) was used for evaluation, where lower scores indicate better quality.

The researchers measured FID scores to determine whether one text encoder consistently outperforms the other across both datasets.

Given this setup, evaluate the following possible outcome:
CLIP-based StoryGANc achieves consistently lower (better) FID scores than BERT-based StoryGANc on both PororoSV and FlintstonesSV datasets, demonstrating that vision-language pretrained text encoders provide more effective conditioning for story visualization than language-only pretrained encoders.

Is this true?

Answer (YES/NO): NO